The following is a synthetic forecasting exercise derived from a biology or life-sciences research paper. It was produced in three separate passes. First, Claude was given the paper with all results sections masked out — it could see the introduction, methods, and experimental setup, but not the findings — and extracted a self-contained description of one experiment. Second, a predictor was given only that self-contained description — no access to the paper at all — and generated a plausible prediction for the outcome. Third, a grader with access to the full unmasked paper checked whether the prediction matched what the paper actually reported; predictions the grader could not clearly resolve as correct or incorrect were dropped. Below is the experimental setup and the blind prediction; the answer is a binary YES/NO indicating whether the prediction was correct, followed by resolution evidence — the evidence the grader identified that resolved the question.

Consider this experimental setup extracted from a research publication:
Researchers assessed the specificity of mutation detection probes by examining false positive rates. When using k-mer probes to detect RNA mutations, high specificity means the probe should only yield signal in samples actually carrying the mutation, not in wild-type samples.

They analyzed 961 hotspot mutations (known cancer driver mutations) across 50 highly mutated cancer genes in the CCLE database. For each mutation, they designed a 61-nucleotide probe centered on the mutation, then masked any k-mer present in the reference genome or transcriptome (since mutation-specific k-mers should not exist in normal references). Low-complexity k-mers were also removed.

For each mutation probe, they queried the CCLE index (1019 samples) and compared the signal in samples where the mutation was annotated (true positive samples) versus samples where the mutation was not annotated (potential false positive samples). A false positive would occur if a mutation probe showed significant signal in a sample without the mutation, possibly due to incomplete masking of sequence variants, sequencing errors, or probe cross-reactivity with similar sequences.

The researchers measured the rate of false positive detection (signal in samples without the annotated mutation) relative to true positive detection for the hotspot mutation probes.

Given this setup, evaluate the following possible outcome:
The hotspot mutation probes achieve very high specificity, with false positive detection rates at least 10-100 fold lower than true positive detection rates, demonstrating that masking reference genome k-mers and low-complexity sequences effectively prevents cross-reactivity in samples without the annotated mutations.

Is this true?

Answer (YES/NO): NO